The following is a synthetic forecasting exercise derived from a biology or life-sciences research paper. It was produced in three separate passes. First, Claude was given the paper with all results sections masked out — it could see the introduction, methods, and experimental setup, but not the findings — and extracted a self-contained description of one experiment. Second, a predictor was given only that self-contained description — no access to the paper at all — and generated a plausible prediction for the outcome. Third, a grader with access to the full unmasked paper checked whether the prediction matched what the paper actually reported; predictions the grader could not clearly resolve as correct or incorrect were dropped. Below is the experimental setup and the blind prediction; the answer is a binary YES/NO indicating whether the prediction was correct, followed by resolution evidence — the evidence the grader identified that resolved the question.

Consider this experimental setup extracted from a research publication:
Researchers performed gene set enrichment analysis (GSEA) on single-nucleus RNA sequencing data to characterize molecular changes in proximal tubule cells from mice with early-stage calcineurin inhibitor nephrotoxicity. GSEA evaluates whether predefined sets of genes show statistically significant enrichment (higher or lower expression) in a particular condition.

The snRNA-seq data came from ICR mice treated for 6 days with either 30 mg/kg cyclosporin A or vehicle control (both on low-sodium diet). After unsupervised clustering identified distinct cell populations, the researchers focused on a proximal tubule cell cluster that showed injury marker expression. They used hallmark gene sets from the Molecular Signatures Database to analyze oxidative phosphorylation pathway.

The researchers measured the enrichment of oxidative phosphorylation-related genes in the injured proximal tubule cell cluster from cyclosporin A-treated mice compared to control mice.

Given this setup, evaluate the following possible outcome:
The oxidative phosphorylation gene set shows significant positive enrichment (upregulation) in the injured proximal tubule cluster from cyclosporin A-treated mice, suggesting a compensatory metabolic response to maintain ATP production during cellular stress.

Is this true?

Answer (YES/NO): NO